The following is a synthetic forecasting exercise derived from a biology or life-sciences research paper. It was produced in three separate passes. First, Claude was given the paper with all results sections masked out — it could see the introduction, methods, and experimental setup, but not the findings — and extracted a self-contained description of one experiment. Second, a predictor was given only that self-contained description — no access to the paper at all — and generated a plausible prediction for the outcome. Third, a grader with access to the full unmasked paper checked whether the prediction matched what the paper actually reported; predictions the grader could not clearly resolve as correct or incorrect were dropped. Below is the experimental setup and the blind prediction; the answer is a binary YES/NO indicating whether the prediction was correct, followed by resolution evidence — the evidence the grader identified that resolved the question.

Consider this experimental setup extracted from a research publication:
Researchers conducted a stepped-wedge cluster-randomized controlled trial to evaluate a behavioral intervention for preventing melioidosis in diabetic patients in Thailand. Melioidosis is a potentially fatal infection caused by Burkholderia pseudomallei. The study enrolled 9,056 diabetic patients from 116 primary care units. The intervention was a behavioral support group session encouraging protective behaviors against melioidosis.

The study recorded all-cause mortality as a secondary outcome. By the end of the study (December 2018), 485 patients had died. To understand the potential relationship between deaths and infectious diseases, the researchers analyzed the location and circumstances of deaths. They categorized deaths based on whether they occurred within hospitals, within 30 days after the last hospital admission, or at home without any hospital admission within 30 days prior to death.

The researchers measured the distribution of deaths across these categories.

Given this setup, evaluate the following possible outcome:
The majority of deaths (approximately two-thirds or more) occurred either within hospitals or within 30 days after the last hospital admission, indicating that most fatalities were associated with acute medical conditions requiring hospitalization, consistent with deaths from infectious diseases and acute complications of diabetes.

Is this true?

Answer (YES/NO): YES